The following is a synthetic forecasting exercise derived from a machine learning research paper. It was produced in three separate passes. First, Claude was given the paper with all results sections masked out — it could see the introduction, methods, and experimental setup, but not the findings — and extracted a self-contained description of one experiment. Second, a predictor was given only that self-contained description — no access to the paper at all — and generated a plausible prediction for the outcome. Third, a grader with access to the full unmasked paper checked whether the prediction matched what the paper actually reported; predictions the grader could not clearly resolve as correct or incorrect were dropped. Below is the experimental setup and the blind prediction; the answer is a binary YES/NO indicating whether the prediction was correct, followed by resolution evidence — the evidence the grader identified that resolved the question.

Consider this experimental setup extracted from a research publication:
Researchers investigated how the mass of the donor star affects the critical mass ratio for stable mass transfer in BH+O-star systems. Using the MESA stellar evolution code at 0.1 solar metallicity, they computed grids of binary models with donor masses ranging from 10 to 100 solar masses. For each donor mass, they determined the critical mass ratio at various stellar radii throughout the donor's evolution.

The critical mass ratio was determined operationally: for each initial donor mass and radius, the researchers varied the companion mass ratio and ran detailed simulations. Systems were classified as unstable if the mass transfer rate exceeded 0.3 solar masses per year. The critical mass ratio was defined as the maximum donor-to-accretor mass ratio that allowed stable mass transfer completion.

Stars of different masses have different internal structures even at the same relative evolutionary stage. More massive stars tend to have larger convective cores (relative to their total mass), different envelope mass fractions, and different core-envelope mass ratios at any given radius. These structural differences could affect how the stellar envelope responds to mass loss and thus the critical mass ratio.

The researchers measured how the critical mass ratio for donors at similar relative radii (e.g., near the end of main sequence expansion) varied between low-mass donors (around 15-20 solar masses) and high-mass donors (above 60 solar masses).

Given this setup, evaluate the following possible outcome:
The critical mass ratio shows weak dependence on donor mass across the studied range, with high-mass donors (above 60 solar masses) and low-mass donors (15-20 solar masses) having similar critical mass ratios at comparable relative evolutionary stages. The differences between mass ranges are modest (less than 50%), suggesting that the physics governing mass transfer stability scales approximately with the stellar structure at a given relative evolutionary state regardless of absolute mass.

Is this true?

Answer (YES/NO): NO